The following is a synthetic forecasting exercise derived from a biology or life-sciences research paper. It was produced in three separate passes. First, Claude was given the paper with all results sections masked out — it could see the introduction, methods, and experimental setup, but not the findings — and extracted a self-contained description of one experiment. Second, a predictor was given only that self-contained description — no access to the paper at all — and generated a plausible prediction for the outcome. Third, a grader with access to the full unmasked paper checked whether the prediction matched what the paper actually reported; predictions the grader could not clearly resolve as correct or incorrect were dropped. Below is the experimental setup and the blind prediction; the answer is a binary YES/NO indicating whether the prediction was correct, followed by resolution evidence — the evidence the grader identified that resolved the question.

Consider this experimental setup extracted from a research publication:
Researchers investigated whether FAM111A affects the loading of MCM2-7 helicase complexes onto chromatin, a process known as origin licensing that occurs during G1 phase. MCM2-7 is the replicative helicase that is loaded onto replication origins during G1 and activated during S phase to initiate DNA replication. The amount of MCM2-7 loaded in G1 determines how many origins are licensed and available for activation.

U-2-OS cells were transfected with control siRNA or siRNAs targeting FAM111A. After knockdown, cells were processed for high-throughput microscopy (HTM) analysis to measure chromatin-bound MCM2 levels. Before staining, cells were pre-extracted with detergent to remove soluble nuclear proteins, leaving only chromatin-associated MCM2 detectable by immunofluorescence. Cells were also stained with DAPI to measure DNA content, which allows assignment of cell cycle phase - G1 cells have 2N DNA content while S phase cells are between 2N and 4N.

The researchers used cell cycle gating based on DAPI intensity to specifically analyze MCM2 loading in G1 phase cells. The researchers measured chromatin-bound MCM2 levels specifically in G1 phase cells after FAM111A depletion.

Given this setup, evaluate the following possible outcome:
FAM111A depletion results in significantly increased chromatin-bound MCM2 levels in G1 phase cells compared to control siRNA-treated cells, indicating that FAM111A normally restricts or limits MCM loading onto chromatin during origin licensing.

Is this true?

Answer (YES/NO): NO